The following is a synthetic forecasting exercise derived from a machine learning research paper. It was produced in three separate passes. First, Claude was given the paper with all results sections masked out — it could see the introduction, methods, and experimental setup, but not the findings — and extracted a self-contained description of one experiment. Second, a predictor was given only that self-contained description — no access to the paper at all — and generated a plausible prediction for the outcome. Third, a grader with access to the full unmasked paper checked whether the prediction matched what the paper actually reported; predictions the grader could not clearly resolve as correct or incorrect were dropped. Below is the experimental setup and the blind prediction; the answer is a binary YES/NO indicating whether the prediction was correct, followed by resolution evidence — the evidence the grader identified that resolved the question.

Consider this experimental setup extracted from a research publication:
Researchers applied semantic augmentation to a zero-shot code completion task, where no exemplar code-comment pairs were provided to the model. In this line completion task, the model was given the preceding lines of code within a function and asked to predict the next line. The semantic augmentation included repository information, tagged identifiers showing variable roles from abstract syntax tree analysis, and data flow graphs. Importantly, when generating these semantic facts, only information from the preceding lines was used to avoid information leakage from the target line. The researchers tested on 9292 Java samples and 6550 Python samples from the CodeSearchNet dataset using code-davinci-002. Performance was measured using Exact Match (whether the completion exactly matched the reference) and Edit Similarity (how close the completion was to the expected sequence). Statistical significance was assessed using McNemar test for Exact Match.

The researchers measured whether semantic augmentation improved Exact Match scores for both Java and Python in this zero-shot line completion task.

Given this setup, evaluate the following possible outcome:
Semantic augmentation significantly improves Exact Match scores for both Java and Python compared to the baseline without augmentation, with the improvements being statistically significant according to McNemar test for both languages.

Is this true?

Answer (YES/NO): NO